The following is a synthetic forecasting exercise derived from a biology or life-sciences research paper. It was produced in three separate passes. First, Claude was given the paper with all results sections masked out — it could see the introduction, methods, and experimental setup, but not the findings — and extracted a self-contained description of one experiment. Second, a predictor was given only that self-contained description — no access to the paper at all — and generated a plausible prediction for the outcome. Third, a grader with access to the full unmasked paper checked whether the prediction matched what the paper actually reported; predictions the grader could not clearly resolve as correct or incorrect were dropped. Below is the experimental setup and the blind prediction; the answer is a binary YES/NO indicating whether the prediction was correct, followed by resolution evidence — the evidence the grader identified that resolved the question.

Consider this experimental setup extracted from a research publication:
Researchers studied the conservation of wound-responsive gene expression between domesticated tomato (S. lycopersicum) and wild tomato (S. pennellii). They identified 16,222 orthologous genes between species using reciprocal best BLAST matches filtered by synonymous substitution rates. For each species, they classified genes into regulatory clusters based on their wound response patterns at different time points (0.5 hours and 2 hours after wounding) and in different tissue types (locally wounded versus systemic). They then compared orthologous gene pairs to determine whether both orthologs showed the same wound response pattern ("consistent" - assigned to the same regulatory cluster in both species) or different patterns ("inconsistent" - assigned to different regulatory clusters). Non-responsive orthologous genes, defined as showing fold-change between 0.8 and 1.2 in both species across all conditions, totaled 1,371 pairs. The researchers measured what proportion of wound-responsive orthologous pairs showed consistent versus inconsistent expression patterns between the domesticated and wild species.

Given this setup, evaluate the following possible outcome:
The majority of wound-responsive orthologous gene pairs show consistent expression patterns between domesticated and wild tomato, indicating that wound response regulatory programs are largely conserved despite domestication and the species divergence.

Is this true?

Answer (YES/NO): NO